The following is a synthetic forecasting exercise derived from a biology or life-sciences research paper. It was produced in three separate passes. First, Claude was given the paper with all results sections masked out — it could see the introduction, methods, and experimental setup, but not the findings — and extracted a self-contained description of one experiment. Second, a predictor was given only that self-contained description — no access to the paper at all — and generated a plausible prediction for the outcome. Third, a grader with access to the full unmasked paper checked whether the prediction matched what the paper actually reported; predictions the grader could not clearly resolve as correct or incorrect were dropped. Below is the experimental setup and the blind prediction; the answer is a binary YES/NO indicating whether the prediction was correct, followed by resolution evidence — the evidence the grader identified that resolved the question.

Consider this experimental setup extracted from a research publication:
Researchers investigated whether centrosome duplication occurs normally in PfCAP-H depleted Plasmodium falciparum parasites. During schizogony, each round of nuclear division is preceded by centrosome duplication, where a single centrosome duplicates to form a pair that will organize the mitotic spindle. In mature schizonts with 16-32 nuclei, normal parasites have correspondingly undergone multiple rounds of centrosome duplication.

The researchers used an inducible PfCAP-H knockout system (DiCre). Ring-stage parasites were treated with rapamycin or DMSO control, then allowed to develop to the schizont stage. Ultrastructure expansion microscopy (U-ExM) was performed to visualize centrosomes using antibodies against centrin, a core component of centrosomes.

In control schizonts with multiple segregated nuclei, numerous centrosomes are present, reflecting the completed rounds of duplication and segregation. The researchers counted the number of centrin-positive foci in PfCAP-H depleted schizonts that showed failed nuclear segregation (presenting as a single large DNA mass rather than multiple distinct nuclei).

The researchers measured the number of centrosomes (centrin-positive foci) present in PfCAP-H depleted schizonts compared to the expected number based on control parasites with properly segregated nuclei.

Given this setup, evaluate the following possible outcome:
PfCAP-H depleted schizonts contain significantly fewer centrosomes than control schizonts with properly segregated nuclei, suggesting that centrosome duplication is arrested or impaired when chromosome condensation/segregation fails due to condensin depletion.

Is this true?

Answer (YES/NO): NO